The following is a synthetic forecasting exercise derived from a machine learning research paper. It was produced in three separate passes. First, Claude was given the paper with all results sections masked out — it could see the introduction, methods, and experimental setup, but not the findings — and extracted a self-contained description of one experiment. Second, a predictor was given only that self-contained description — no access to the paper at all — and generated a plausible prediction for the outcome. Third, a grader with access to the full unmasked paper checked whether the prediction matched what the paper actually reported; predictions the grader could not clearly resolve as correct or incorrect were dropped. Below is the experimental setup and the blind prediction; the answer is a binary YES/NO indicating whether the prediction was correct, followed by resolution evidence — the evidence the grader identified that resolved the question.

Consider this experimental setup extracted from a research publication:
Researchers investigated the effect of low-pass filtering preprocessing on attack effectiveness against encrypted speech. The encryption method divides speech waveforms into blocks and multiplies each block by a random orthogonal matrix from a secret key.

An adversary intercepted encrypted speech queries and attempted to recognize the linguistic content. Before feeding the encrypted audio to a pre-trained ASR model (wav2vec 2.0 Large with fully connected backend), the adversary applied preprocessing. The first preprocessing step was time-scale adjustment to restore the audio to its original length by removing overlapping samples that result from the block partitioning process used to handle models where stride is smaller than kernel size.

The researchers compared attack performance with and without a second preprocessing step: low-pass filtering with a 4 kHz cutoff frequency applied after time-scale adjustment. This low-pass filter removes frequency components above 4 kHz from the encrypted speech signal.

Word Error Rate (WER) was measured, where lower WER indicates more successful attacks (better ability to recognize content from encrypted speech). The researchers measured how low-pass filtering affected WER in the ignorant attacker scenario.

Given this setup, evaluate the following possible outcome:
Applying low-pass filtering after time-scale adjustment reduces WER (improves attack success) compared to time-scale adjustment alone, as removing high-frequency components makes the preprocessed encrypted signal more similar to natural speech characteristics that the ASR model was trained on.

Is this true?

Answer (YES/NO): YES